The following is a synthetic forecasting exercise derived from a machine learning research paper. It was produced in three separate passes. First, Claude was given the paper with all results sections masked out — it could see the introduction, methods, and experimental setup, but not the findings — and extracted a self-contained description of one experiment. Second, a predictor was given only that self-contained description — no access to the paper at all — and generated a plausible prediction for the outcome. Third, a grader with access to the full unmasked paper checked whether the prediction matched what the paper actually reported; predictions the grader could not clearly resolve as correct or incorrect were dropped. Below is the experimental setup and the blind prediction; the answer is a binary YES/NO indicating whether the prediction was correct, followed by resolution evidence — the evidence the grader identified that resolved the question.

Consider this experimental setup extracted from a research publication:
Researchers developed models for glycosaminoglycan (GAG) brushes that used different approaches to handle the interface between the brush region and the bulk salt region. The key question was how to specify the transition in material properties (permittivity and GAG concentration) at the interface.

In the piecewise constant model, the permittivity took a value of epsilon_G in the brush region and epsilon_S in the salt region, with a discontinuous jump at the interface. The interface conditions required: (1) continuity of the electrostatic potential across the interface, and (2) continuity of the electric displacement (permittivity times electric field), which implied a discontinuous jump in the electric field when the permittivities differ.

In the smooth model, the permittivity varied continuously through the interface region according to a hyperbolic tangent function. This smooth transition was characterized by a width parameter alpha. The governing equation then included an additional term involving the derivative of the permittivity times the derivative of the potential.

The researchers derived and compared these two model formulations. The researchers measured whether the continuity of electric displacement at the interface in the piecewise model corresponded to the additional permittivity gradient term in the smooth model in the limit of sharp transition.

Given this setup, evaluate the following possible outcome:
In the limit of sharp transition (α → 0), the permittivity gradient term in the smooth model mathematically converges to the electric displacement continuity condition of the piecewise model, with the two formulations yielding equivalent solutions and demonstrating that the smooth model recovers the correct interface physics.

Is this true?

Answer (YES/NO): YES